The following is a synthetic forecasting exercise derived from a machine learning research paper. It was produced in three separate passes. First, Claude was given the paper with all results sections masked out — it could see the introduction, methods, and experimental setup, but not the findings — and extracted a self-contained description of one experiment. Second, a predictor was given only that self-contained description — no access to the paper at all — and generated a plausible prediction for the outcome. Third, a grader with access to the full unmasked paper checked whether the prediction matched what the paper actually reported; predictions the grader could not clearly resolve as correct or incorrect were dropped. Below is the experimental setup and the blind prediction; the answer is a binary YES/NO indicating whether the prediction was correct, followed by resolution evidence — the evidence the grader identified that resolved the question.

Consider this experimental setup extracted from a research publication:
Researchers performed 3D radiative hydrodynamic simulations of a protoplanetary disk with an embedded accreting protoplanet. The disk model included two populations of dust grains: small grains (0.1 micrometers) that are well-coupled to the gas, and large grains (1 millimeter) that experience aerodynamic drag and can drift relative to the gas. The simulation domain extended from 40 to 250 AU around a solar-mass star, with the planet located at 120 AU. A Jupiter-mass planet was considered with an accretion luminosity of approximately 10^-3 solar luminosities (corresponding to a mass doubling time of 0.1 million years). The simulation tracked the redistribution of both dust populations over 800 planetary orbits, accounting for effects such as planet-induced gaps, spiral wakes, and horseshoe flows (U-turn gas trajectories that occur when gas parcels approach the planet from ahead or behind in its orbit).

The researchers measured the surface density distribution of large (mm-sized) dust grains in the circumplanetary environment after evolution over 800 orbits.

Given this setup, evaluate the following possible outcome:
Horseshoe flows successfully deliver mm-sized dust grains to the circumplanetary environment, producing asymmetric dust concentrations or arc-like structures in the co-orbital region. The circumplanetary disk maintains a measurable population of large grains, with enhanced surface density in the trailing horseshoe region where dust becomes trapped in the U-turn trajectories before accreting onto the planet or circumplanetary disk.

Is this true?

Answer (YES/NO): NO